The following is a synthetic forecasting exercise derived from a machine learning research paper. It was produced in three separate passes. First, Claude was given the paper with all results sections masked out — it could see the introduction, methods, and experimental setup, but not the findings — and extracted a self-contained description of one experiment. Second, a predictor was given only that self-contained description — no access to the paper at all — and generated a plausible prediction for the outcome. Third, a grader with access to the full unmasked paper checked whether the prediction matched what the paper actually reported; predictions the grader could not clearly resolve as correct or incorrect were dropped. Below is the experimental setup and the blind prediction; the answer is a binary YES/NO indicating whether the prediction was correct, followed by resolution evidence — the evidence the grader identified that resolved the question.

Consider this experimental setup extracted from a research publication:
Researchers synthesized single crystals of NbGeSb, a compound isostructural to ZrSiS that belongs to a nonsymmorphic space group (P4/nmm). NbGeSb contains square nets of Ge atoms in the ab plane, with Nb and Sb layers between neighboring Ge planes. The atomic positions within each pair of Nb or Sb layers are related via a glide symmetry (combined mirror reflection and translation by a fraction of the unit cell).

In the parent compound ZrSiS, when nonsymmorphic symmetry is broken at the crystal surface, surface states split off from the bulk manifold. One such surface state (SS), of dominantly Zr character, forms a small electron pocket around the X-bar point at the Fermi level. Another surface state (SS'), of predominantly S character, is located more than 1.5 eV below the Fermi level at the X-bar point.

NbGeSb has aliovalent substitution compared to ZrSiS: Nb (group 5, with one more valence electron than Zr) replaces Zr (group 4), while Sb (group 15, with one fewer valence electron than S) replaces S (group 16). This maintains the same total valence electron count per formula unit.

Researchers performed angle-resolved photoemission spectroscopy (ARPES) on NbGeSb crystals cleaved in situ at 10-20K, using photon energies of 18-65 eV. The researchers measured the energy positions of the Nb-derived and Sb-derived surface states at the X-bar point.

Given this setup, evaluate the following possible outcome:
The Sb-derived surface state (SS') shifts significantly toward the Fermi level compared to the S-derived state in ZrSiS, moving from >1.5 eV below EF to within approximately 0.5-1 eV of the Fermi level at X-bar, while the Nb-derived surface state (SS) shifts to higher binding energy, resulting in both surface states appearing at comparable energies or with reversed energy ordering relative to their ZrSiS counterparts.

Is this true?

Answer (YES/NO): NO